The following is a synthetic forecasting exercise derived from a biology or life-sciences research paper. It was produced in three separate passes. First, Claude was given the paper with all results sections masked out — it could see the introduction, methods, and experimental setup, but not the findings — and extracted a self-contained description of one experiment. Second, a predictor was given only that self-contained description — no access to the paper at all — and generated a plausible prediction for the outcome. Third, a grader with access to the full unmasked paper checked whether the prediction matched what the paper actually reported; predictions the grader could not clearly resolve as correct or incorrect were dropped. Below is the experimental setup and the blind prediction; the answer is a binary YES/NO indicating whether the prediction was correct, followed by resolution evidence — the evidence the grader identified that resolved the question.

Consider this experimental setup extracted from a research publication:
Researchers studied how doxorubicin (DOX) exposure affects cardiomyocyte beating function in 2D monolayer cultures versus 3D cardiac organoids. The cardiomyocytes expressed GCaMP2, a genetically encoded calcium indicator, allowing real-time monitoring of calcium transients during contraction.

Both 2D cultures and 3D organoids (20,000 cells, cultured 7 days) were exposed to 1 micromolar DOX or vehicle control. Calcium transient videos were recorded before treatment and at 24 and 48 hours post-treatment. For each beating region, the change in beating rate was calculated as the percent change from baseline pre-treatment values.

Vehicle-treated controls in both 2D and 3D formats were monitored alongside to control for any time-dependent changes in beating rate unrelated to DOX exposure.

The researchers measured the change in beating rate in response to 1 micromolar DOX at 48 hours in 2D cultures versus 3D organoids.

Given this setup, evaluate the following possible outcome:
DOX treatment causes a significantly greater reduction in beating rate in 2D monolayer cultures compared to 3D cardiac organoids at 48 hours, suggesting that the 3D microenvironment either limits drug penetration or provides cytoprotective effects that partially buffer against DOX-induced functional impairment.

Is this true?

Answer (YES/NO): YES